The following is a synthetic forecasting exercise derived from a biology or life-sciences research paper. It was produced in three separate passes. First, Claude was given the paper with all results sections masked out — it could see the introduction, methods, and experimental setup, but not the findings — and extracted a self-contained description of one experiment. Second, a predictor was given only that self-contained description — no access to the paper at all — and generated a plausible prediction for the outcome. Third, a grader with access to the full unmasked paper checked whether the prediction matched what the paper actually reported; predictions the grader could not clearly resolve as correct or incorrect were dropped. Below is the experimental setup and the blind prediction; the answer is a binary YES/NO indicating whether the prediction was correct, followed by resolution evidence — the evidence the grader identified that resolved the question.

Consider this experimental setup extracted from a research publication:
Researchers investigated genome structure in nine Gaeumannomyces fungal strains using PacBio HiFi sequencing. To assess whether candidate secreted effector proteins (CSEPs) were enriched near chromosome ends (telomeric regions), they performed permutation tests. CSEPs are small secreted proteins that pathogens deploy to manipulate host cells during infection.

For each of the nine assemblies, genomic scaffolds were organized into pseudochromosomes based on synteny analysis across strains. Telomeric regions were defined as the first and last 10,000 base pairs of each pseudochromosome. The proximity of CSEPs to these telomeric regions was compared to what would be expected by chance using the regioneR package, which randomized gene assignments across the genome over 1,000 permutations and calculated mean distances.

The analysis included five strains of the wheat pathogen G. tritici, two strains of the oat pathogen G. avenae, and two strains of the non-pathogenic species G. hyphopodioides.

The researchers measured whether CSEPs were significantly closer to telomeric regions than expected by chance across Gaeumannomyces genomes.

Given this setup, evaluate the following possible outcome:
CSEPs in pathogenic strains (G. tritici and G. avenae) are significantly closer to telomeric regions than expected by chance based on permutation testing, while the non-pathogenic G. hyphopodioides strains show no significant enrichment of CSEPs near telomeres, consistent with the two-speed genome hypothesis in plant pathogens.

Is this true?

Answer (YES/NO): NO